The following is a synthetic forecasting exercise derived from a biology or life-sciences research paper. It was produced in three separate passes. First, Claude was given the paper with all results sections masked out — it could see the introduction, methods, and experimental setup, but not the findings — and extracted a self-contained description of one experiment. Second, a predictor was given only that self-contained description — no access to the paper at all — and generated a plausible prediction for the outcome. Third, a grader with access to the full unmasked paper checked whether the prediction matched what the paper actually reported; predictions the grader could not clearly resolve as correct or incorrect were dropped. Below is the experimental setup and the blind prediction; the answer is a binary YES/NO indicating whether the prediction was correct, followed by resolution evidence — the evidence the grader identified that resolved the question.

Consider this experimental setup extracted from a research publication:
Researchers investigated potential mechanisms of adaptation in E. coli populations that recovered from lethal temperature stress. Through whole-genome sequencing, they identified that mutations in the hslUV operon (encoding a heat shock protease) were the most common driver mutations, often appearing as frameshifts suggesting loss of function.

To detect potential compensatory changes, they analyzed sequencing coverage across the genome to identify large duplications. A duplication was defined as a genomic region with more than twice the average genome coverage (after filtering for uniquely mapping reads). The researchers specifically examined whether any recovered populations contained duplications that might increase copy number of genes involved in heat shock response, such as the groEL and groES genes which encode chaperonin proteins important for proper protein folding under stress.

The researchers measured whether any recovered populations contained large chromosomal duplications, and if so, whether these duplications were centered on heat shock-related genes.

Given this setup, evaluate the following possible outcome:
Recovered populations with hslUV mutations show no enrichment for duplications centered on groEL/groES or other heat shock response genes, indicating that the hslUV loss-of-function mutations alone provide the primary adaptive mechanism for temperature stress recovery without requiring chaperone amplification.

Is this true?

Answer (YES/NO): NO